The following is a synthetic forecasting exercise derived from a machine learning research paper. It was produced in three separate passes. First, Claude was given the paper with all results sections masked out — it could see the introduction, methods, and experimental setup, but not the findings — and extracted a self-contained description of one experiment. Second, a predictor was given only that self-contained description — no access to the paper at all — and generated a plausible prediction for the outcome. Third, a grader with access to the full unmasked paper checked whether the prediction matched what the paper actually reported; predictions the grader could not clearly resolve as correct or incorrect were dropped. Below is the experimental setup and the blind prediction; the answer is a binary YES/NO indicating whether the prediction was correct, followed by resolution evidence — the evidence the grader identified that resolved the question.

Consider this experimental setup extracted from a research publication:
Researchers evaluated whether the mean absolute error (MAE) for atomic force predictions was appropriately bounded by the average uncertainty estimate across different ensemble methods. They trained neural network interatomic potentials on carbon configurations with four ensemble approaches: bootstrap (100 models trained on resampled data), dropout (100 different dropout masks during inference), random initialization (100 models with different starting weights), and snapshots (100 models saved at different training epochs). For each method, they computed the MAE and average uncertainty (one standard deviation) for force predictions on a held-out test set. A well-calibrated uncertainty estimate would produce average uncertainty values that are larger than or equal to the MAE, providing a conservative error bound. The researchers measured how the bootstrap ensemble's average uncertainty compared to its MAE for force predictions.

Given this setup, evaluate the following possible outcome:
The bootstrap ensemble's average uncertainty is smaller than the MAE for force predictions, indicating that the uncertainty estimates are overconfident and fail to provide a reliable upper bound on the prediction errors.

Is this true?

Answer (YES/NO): YES